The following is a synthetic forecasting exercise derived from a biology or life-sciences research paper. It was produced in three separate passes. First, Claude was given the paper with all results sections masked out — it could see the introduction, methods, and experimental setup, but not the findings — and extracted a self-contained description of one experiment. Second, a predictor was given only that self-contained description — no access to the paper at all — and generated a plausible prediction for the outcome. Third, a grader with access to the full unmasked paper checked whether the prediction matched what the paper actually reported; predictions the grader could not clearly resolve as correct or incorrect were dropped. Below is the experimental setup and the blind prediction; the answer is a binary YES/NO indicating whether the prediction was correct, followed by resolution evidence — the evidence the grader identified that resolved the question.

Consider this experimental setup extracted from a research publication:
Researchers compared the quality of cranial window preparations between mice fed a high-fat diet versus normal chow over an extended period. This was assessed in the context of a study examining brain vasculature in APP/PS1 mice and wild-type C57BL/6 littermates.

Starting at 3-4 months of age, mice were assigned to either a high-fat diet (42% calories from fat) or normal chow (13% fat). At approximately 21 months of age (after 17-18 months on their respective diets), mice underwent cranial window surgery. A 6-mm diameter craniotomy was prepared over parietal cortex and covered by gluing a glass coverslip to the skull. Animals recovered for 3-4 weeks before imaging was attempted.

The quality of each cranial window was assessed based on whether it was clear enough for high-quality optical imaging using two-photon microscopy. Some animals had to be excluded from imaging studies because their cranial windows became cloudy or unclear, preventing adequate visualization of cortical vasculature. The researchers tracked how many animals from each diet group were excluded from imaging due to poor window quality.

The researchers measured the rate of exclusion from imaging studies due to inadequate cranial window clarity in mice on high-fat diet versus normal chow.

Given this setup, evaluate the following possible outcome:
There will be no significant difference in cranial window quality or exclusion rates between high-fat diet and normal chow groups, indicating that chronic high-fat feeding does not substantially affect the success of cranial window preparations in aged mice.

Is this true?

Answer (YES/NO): NO